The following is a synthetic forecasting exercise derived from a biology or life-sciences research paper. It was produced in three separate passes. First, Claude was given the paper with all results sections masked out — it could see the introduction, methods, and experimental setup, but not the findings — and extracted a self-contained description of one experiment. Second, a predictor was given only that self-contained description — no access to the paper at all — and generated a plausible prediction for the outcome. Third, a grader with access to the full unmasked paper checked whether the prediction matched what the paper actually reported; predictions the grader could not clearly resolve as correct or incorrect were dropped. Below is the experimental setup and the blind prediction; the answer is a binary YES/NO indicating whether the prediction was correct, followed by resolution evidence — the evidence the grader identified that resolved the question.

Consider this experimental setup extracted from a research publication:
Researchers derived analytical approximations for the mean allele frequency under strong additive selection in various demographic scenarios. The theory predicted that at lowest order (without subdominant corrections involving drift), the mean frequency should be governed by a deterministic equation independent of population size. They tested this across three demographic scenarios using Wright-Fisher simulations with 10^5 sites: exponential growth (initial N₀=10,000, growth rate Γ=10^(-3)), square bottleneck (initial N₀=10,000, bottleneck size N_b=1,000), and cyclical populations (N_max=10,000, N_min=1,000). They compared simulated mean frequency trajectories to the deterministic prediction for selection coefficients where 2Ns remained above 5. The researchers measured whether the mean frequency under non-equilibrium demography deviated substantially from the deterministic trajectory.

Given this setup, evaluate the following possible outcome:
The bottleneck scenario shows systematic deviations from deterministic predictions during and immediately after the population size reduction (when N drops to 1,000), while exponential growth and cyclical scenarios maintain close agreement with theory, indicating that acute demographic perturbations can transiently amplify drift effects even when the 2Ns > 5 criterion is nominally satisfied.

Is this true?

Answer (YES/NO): NO